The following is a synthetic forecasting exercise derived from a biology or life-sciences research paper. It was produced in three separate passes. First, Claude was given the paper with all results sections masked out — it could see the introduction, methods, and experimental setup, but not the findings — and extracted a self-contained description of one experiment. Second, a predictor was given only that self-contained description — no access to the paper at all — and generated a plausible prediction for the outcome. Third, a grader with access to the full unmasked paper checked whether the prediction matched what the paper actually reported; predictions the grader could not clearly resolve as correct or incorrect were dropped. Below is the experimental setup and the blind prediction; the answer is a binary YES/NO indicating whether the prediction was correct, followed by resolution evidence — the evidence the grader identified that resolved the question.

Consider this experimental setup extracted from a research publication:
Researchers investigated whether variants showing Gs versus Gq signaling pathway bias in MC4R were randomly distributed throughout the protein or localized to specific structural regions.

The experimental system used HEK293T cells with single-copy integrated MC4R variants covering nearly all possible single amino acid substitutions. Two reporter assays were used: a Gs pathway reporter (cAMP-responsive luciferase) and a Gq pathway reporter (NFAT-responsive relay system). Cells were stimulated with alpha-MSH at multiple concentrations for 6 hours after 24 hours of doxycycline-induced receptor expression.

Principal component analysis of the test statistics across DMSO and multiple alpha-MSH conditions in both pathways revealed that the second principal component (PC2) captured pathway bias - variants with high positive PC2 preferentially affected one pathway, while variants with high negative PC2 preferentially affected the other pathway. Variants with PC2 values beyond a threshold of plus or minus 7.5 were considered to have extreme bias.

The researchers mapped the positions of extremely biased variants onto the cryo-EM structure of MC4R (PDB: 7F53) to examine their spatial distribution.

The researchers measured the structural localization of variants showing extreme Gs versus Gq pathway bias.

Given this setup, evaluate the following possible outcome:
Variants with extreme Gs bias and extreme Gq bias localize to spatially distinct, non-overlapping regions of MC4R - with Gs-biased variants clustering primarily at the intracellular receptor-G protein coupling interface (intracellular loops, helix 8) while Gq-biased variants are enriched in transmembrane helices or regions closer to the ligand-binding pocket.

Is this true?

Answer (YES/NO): NO